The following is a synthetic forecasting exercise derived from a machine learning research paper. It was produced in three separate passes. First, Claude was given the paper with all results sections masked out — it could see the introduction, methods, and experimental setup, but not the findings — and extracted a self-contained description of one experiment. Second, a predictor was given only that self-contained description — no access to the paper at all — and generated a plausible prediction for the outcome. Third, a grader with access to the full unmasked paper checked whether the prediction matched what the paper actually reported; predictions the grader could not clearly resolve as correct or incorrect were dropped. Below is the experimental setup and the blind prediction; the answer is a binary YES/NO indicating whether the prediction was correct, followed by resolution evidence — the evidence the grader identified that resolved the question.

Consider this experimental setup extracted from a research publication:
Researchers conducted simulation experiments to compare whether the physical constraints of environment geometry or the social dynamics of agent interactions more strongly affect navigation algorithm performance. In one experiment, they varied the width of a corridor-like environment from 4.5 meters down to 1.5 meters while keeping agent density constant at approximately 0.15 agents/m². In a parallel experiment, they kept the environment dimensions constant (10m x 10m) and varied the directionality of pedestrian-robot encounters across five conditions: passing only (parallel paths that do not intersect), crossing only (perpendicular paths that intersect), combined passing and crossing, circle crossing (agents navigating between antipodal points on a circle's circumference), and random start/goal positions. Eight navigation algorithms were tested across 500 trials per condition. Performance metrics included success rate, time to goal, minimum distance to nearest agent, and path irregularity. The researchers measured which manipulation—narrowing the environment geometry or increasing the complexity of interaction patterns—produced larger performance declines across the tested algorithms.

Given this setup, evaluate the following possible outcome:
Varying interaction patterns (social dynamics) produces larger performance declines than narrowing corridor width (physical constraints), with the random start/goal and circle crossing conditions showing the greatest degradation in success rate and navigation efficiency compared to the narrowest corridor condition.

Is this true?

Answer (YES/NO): NO